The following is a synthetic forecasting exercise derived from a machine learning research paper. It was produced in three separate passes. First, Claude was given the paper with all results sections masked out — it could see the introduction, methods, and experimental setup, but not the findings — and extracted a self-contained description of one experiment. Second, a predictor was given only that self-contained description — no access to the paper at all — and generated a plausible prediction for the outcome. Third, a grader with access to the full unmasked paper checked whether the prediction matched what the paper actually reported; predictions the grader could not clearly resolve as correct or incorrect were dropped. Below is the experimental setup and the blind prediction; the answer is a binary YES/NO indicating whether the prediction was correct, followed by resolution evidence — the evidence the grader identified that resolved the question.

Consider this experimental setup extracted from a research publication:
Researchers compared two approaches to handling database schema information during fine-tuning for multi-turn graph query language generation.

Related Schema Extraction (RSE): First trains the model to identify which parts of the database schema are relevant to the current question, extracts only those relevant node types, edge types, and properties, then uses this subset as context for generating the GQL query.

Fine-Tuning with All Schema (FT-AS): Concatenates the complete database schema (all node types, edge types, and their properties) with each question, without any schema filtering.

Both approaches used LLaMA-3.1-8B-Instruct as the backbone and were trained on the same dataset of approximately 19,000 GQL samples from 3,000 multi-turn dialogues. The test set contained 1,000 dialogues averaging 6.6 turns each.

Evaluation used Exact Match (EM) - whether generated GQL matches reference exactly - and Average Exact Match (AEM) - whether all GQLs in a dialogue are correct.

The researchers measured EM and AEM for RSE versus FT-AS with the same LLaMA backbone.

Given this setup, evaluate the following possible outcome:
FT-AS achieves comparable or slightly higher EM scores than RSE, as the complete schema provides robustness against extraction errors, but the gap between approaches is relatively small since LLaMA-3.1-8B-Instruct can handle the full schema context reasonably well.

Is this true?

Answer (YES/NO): YES